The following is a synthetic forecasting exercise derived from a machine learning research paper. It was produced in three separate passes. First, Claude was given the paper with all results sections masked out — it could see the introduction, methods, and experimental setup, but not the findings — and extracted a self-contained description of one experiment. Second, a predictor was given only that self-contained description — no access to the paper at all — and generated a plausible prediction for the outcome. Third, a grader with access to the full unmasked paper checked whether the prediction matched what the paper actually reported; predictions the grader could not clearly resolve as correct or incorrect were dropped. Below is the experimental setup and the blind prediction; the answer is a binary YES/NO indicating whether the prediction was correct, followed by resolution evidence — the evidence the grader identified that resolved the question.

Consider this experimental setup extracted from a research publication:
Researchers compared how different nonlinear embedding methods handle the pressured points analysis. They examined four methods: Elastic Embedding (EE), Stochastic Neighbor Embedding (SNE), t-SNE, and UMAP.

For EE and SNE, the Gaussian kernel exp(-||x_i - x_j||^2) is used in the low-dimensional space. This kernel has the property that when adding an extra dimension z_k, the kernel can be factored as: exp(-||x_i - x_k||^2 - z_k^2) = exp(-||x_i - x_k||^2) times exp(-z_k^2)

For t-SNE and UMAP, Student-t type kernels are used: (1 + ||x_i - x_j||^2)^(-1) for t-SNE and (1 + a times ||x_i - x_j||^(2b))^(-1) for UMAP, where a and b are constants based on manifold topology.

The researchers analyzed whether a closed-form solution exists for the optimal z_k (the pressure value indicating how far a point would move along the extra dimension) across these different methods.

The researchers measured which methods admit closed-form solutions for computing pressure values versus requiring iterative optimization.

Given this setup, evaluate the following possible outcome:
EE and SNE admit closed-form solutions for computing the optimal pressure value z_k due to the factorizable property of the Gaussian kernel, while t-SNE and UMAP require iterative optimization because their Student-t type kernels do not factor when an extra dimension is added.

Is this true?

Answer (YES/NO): YES